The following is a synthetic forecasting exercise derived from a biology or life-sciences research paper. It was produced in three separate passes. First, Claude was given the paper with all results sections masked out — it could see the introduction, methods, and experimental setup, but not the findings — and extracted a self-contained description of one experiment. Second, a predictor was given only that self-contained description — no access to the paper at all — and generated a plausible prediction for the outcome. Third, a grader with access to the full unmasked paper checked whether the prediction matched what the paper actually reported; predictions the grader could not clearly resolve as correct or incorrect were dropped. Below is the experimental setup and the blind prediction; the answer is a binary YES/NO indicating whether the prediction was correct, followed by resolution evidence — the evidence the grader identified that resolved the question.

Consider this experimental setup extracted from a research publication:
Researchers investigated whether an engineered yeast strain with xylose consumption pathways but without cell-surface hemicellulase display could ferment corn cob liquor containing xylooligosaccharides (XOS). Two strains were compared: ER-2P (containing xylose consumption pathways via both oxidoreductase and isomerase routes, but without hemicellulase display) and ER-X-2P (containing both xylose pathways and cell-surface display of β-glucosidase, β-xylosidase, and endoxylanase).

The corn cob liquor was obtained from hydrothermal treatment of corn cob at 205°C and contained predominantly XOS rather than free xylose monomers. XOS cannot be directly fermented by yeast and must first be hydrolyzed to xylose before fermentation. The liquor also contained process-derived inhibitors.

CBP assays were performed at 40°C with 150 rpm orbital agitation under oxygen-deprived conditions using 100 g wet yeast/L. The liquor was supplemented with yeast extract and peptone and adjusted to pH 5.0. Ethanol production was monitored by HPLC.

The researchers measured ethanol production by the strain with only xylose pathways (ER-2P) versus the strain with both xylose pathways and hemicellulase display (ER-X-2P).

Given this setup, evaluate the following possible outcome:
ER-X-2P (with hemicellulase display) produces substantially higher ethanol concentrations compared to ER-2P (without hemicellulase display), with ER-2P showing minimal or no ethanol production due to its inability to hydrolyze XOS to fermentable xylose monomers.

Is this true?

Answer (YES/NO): NO